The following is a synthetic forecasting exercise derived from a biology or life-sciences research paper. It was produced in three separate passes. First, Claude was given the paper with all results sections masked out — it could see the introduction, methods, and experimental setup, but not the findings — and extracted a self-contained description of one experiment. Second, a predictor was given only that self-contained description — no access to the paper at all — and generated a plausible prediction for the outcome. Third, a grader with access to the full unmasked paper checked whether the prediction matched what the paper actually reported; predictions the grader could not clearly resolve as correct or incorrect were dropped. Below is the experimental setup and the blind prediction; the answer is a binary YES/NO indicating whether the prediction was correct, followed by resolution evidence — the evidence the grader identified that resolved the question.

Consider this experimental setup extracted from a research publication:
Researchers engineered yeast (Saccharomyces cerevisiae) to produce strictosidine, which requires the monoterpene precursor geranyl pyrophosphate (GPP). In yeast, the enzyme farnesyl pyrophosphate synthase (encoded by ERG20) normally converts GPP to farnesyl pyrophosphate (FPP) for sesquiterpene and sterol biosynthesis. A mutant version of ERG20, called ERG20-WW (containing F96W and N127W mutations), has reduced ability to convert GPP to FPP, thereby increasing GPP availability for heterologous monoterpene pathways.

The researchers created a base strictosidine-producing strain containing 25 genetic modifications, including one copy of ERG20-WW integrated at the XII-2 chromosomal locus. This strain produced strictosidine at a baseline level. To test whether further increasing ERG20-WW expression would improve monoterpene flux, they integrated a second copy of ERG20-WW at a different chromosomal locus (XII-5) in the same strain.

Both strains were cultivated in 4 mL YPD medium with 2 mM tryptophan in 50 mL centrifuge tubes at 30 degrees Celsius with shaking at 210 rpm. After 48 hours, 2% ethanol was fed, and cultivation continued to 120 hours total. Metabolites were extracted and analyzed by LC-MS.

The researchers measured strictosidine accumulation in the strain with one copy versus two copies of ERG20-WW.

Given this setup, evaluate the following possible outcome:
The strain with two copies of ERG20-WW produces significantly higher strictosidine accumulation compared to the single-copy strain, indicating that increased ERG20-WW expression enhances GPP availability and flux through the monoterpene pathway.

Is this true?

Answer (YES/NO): YES